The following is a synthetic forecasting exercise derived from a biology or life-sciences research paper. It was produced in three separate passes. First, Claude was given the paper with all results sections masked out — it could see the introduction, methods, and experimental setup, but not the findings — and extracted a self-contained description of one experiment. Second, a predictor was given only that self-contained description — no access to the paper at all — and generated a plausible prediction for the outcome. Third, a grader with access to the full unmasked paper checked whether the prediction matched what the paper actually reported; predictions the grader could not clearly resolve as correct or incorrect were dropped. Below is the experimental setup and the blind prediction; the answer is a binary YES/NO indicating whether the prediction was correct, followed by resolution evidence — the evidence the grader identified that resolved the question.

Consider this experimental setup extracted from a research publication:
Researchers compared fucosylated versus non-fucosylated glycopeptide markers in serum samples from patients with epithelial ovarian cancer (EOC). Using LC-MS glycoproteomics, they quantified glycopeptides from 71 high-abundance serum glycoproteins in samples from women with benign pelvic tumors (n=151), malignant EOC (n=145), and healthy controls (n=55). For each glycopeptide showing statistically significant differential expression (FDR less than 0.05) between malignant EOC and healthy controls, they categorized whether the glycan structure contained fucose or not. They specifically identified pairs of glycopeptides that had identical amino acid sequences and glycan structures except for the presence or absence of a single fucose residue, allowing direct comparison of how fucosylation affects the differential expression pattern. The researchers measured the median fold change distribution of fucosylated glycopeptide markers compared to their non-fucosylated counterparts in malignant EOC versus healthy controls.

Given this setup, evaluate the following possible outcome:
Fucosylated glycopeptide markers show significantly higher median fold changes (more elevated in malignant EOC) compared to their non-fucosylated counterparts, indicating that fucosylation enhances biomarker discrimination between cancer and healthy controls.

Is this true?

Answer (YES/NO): YES